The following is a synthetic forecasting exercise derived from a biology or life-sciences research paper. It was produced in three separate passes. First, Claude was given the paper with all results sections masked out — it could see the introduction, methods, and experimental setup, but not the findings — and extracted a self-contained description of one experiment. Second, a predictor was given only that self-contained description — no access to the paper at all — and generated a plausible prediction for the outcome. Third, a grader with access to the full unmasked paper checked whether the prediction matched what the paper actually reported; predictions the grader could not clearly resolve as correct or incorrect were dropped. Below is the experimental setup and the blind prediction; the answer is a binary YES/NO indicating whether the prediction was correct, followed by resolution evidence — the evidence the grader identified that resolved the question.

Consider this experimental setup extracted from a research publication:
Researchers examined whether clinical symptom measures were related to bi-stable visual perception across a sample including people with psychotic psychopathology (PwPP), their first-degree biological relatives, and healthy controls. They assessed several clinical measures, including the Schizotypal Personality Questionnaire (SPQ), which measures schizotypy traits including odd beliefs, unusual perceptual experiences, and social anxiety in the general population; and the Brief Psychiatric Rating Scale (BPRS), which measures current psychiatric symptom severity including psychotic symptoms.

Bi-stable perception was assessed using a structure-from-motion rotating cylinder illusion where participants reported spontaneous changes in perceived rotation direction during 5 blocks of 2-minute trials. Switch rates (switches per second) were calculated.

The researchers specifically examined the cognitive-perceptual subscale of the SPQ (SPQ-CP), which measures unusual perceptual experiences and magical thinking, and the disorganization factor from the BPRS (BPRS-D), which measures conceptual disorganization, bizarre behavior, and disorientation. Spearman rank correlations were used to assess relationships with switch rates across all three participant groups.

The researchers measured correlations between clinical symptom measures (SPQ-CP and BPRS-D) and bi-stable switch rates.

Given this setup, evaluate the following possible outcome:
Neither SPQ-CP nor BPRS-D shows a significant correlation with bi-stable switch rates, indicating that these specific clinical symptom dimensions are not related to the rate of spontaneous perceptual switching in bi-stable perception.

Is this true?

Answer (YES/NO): NO